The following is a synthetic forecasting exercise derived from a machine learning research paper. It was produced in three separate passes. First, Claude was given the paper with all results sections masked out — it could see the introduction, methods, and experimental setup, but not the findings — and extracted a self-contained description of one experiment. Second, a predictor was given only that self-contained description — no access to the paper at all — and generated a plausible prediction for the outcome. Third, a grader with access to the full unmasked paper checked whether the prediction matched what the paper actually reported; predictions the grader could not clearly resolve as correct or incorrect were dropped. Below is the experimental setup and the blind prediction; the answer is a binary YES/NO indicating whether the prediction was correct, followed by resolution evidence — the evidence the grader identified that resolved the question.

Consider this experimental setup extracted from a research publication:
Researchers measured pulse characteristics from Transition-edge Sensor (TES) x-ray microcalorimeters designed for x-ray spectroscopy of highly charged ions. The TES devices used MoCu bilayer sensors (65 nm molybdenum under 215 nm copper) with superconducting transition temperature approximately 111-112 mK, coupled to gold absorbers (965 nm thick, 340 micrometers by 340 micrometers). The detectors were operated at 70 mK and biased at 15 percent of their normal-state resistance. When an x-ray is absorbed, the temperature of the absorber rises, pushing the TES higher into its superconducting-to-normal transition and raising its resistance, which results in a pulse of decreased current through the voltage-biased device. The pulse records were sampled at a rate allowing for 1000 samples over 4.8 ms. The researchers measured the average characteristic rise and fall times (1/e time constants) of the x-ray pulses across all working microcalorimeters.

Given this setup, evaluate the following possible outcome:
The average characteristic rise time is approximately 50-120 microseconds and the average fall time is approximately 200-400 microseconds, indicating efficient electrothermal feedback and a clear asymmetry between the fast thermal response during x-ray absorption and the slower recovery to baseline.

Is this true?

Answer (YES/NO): NO